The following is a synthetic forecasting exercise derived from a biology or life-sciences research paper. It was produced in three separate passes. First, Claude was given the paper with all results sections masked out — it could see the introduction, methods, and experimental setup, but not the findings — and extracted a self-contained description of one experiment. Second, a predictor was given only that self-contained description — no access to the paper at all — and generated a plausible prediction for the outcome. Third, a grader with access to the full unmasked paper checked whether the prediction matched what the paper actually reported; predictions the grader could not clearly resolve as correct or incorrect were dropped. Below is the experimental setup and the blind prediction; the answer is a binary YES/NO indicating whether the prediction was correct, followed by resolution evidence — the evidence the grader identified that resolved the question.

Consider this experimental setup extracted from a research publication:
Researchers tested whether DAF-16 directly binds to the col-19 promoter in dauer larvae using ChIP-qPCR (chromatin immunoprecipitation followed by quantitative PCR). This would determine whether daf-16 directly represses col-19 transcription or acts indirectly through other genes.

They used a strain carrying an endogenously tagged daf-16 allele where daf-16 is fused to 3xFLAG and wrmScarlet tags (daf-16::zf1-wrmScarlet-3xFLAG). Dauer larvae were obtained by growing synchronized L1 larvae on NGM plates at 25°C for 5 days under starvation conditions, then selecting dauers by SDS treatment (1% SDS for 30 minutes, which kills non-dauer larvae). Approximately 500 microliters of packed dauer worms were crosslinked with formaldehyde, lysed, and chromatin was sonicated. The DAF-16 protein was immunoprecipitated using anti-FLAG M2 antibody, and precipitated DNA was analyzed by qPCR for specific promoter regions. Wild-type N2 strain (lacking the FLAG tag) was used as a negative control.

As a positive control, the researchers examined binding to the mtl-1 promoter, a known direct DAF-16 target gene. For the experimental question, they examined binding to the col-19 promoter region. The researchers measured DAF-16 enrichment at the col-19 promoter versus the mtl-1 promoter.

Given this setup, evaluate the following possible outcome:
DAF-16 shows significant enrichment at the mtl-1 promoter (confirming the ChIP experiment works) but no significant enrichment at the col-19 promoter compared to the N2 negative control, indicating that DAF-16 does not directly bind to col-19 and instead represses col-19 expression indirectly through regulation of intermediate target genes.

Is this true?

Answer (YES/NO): YES